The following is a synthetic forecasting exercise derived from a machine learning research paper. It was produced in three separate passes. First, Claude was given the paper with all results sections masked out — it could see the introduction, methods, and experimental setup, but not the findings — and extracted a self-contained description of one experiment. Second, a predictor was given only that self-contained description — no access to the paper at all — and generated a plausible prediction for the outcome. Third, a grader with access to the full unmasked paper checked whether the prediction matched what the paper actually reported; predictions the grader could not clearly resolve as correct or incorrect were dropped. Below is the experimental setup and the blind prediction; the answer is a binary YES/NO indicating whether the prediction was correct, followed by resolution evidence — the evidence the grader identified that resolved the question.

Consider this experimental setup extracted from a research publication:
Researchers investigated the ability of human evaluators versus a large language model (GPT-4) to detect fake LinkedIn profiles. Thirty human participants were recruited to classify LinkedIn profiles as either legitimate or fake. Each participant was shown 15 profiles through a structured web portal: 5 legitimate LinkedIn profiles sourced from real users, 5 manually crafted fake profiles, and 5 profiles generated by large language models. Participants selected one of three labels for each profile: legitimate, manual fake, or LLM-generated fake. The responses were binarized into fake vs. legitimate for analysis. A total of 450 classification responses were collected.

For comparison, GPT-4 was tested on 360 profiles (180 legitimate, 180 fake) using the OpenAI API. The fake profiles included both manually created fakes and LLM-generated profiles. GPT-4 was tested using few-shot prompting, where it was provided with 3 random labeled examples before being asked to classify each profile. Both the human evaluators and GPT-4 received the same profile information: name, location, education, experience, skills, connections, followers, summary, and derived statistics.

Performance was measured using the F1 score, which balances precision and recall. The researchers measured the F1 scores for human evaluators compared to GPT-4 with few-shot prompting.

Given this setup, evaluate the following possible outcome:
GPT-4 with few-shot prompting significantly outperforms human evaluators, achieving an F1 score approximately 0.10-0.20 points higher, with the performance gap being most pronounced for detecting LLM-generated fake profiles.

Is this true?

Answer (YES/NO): NO